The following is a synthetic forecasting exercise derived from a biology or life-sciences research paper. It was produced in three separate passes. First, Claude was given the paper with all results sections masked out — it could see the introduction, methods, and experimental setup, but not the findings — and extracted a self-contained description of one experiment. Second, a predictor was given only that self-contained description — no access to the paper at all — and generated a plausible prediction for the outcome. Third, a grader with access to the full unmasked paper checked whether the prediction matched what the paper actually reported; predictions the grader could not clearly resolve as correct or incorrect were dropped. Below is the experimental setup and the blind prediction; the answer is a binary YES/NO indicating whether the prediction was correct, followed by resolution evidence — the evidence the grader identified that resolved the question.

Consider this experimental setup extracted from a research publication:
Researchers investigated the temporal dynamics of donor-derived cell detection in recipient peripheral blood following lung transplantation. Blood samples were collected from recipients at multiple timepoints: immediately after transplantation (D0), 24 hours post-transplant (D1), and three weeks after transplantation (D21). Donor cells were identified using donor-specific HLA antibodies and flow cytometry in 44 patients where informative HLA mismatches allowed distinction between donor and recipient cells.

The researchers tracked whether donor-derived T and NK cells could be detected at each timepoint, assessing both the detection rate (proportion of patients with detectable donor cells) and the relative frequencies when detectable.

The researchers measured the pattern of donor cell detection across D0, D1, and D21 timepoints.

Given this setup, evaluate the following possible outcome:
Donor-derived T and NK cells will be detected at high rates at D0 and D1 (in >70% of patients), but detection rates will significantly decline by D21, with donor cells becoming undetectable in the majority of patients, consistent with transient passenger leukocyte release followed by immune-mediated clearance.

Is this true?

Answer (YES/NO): NO